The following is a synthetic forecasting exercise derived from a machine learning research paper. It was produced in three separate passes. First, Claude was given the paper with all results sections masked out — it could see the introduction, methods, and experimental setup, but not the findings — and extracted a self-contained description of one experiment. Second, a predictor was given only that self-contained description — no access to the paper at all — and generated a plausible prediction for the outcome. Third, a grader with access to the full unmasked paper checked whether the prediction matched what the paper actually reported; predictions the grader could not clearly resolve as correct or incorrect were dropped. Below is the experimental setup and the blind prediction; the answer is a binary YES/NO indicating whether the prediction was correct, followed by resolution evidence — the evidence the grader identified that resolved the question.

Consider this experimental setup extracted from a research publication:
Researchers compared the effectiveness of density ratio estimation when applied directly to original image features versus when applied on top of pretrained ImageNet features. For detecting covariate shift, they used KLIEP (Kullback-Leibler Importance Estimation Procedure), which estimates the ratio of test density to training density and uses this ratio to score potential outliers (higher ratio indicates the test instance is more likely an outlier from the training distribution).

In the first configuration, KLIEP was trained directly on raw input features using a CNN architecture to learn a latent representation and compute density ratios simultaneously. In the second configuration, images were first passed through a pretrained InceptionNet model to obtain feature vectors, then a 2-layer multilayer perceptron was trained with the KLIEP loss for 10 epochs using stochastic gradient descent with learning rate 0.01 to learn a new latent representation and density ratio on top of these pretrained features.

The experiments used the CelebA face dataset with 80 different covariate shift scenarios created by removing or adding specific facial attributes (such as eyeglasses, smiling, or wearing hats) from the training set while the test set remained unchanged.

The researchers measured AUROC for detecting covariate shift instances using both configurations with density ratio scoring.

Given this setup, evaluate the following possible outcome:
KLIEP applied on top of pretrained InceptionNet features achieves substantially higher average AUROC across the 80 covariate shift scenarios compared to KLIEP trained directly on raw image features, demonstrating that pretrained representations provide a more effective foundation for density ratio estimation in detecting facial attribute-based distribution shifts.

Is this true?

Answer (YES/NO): YES